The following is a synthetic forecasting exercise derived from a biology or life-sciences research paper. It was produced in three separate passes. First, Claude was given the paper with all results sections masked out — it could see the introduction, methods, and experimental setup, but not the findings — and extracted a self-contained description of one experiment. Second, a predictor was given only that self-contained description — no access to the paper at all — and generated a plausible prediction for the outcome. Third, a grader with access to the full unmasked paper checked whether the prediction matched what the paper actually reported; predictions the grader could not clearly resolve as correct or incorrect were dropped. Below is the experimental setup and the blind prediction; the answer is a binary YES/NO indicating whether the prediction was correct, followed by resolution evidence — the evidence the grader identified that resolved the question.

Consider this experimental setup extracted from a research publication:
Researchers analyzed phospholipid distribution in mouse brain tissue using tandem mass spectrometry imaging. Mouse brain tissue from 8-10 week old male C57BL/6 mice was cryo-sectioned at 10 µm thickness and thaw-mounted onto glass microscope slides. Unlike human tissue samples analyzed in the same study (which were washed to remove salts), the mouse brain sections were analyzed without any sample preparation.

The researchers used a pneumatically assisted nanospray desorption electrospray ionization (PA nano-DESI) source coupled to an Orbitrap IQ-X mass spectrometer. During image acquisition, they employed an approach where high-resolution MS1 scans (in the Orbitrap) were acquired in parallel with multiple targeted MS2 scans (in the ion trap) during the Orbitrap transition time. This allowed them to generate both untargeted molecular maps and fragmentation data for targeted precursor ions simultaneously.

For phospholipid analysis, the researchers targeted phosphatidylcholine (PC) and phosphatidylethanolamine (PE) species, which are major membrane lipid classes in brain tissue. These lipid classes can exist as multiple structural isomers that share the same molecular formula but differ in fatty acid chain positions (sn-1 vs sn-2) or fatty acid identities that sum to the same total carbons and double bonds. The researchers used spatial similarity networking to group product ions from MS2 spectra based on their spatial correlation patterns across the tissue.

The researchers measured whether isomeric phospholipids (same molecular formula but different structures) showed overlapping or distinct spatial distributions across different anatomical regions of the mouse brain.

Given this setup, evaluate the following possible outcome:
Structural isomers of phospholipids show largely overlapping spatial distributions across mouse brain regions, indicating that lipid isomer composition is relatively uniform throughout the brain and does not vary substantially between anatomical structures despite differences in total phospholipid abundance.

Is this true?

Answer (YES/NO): NO